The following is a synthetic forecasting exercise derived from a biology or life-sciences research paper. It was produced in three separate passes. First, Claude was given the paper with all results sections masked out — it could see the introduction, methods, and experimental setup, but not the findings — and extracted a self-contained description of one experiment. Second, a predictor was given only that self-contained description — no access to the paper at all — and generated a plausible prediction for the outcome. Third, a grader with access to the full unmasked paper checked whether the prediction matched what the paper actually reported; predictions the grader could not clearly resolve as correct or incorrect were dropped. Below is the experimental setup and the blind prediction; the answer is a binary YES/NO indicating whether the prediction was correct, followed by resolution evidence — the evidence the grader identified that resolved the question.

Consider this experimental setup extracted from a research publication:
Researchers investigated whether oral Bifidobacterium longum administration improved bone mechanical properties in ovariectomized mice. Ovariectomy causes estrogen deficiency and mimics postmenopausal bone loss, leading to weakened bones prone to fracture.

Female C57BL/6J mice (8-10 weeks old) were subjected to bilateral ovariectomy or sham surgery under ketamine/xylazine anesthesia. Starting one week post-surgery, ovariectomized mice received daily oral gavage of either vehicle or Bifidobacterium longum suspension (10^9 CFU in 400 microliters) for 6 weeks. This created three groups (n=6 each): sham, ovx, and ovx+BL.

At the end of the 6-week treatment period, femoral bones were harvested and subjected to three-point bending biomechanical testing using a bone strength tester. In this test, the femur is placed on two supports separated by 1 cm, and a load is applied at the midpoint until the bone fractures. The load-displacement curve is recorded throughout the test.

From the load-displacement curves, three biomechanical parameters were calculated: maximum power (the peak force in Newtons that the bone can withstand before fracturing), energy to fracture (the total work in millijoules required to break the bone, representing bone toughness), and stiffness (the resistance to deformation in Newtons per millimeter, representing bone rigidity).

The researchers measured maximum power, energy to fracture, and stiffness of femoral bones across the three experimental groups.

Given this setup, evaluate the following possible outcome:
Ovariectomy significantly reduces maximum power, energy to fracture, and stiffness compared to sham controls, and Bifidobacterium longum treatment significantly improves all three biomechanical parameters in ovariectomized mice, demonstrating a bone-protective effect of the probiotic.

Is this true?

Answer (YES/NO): YES